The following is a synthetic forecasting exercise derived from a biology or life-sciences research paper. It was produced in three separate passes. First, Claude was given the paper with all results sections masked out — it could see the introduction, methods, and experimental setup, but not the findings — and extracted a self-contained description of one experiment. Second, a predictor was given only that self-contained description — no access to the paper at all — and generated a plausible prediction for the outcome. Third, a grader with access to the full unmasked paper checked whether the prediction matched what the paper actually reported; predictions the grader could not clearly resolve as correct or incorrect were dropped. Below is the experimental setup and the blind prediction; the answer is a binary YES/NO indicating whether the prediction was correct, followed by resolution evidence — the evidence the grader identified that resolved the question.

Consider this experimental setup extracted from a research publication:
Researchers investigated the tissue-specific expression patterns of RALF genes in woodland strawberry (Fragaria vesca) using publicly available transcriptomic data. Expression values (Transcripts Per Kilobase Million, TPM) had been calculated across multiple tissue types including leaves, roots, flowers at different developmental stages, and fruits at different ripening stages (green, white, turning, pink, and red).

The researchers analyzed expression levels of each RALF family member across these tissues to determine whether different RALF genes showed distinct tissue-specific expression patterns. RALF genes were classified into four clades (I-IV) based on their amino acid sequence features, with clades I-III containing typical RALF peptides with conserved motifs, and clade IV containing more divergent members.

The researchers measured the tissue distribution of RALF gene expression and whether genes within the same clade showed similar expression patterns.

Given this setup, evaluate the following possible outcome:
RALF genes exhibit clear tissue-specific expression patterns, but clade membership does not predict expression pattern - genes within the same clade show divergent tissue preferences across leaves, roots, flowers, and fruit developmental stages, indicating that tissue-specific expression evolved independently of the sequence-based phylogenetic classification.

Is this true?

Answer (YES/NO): YES